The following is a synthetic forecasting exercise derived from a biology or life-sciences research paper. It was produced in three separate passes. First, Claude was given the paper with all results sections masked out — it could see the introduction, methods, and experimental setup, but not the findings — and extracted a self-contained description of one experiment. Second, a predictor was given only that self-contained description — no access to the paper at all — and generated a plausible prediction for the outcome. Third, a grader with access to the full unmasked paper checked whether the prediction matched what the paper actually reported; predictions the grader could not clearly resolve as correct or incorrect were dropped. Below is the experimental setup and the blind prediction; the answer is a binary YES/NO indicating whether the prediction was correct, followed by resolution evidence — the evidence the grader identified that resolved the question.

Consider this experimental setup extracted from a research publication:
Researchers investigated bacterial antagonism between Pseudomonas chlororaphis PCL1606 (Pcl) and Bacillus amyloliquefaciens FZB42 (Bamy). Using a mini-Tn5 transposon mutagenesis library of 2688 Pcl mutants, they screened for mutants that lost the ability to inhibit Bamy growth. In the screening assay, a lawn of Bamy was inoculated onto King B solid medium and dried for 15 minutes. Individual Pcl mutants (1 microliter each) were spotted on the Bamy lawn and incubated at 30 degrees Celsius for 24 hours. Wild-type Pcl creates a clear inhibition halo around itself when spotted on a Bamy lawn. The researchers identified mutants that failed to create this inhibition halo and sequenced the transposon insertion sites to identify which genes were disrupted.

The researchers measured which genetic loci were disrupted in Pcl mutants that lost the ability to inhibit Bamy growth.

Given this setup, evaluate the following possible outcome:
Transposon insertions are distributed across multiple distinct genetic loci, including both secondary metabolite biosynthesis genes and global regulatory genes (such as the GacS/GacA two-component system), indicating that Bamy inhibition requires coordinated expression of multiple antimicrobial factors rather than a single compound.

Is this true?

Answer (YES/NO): NO